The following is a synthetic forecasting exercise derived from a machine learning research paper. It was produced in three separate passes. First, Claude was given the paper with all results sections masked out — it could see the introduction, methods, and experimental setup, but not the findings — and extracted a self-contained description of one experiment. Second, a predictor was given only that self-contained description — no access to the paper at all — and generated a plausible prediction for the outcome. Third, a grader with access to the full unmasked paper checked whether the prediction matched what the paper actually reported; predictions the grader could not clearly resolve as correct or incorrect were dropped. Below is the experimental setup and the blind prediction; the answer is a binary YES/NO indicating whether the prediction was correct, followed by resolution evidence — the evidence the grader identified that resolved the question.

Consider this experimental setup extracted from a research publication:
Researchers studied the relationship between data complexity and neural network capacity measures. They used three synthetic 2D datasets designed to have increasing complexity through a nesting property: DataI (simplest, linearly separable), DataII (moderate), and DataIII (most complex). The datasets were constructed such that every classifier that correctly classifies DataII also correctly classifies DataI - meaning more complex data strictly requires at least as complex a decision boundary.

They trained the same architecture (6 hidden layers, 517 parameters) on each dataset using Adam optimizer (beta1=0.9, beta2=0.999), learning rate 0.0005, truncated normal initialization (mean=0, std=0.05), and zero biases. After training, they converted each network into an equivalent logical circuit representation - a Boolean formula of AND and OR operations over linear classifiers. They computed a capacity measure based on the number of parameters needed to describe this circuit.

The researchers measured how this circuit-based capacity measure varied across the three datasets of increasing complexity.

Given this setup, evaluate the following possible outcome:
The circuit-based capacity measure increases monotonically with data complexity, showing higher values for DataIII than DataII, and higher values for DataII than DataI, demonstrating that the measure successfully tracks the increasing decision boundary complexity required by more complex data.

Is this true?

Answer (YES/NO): YES